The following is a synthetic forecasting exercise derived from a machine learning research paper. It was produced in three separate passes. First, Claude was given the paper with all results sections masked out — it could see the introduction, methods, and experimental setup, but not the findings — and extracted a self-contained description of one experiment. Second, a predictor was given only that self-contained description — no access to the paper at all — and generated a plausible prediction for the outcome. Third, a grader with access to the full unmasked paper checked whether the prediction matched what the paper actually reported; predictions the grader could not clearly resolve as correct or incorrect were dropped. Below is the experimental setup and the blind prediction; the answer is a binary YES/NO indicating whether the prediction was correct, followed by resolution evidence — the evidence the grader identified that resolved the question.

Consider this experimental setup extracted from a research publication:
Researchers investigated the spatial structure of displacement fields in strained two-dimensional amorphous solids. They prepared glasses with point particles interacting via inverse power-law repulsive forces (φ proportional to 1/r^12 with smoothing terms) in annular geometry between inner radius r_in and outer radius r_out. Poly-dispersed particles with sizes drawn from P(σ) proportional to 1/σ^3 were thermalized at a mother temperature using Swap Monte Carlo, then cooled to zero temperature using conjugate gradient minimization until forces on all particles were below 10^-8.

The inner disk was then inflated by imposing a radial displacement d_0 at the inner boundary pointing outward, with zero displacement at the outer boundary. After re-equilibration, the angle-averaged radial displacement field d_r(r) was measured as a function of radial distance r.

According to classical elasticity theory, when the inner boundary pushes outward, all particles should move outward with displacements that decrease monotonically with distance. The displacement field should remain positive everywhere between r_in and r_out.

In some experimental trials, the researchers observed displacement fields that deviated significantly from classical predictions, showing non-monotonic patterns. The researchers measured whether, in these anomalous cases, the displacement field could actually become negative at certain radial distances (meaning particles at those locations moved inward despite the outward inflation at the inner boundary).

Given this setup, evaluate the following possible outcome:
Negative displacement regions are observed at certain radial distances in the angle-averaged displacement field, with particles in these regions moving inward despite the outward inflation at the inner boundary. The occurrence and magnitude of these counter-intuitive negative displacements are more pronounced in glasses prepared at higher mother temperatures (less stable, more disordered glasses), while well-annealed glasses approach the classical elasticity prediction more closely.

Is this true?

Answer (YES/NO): NO